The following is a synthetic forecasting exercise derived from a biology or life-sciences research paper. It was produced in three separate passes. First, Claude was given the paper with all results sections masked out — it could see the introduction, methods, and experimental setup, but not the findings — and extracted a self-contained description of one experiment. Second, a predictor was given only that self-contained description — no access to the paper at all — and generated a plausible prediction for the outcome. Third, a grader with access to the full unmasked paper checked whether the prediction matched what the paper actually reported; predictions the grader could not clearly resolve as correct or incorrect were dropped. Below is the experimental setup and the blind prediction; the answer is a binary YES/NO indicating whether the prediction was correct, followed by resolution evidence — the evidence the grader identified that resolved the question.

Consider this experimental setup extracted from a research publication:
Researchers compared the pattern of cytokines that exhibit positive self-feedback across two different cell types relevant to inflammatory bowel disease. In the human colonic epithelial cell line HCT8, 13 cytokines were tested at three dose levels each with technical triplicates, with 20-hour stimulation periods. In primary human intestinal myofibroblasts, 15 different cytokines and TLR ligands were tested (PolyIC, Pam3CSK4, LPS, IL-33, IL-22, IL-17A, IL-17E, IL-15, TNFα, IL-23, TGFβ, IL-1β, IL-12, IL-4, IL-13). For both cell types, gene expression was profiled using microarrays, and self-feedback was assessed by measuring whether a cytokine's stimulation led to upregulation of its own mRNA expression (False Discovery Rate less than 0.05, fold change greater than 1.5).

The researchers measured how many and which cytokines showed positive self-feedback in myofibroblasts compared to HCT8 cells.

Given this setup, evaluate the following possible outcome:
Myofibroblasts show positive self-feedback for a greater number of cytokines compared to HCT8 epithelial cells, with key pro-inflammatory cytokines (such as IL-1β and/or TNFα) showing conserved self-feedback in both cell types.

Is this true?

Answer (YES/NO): NO